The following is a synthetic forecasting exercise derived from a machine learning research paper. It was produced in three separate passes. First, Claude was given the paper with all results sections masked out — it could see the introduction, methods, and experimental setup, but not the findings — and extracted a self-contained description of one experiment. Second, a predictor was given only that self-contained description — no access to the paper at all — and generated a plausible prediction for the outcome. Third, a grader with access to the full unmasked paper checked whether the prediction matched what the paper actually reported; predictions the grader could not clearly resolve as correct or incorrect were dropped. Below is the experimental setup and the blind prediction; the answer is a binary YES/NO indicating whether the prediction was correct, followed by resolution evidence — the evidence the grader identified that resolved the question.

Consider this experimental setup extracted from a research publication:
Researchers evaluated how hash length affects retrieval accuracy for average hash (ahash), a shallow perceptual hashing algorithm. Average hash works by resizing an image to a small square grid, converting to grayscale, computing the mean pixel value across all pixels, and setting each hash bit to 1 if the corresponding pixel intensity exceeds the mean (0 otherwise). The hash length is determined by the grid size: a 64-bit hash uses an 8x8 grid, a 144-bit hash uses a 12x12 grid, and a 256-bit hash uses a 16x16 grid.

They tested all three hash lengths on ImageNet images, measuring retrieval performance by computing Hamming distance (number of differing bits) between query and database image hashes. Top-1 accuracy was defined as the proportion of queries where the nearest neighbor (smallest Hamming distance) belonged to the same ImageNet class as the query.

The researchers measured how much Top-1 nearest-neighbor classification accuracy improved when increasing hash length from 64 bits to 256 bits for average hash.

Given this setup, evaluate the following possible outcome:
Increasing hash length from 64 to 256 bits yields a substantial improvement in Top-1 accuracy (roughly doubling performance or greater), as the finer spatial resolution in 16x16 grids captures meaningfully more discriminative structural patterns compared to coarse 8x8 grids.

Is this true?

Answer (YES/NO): NO